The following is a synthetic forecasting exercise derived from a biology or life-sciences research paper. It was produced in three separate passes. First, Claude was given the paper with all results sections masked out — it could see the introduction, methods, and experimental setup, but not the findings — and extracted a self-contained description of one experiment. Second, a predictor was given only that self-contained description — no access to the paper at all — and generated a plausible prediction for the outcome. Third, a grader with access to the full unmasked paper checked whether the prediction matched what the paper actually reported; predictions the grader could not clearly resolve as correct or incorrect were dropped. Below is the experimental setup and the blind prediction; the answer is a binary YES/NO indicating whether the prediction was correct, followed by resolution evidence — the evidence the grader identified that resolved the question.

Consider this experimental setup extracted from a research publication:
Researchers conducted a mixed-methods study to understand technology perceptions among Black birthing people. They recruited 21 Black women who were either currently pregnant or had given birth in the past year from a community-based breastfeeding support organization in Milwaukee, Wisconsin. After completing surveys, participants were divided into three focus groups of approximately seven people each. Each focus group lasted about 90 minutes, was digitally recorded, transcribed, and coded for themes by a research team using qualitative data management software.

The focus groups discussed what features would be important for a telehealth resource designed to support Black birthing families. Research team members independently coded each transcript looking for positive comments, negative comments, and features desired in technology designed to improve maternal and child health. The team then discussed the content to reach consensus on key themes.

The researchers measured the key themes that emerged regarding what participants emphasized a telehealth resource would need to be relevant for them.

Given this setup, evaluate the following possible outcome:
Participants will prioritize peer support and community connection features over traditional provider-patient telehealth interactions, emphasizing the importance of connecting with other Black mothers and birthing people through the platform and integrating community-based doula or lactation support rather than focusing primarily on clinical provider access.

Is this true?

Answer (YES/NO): NO